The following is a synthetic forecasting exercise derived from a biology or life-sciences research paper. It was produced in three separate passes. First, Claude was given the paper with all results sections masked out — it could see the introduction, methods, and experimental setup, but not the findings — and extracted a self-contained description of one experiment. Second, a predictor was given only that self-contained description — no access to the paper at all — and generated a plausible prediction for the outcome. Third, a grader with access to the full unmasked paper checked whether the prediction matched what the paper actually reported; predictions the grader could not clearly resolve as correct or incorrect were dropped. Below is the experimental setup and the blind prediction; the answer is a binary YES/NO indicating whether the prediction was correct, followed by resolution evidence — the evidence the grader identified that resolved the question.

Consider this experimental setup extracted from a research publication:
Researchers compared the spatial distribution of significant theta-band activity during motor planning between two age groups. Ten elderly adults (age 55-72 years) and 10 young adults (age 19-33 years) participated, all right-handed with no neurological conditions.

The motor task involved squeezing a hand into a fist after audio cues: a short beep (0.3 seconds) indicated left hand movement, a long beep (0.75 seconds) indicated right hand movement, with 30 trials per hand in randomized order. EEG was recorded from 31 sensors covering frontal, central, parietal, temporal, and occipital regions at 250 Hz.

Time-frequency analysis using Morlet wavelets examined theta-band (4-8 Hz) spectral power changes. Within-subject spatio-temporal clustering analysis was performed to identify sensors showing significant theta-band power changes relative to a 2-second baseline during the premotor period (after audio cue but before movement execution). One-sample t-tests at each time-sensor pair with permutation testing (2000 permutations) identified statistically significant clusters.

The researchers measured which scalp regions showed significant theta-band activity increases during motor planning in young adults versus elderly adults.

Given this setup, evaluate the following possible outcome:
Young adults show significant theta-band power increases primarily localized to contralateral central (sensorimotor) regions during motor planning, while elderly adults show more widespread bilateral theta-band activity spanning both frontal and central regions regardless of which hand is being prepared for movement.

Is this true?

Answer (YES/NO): NO